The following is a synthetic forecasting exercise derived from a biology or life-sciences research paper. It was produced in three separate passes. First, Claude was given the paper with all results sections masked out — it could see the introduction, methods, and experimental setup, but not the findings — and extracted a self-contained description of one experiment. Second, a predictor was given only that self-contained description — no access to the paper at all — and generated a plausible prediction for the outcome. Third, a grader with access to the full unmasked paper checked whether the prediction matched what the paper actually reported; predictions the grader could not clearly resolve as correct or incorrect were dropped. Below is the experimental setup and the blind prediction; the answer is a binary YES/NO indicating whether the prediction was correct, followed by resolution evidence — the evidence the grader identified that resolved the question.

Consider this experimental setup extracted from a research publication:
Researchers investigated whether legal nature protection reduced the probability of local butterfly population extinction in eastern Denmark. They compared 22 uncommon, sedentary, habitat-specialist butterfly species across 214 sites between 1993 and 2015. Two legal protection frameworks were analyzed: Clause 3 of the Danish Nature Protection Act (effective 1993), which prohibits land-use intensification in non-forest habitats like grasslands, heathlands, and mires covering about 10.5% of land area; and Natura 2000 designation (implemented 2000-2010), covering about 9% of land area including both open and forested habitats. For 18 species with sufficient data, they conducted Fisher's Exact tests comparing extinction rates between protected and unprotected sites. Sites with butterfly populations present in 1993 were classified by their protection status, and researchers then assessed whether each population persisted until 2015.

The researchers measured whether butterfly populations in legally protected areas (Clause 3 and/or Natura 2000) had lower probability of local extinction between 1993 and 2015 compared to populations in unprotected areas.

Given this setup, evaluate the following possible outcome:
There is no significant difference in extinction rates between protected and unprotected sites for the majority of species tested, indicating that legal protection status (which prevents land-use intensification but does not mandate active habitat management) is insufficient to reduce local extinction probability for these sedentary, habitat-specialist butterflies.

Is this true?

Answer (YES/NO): YES